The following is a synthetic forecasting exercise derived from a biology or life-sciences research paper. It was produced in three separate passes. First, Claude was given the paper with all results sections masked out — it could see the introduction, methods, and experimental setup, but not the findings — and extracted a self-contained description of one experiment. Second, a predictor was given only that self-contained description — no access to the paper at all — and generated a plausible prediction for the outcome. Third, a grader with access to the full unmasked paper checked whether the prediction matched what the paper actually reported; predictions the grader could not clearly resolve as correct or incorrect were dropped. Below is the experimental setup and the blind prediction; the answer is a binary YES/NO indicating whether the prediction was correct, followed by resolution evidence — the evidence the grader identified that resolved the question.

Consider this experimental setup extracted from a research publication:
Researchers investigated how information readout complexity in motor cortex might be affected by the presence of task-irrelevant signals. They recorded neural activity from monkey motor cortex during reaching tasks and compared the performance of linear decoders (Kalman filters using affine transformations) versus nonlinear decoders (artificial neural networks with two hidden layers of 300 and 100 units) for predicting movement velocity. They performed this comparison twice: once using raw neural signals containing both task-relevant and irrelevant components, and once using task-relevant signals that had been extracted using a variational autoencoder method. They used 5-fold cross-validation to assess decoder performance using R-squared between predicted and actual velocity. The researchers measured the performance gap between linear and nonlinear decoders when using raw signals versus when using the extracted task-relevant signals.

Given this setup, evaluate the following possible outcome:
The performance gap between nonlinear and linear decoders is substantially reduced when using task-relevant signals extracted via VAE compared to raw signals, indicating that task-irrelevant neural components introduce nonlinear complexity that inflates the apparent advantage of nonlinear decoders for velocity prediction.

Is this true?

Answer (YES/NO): YES